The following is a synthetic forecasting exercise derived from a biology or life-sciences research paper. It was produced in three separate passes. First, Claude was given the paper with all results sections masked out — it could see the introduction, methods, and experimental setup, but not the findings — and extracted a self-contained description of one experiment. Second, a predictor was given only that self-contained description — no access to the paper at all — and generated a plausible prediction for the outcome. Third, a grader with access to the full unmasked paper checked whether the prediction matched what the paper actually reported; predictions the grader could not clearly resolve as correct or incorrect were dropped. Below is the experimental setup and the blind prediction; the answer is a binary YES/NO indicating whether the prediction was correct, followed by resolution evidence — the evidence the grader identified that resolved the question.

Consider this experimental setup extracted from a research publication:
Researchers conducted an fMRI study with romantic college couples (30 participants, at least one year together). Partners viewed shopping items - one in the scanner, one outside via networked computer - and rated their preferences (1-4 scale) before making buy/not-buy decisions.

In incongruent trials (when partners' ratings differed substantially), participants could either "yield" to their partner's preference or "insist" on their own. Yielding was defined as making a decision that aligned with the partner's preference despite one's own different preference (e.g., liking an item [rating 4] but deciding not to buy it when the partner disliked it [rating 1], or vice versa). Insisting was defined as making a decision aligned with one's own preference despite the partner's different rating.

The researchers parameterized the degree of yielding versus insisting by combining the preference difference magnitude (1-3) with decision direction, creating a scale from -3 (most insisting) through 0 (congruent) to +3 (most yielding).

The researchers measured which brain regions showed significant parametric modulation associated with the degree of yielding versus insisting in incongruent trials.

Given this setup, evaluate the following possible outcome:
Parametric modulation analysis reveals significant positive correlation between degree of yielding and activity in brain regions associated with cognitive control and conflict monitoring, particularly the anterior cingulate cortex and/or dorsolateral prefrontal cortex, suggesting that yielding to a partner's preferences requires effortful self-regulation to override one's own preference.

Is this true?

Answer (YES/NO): NO